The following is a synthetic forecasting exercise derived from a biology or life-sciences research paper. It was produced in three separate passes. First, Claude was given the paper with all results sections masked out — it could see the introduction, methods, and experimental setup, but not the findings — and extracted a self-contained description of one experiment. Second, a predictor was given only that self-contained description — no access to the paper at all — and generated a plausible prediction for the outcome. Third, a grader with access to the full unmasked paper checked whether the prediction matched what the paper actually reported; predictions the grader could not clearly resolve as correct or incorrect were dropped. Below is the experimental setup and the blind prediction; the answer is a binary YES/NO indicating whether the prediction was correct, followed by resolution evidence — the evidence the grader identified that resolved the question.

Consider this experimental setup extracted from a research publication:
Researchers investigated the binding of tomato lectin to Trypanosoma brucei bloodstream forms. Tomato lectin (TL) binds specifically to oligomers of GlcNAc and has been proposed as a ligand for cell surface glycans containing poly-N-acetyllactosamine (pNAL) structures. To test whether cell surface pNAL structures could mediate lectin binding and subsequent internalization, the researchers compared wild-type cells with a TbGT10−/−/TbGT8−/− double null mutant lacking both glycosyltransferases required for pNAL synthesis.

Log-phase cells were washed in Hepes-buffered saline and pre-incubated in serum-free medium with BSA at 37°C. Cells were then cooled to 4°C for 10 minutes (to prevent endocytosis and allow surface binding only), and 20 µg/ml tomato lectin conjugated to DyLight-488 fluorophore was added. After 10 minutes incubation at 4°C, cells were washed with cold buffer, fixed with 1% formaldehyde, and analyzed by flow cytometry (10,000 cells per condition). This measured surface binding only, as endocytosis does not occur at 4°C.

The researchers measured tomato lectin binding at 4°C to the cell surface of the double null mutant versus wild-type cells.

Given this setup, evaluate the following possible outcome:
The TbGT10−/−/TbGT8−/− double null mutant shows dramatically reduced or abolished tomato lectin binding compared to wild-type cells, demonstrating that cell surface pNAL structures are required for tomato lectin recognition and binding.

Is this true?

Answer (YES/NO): NO